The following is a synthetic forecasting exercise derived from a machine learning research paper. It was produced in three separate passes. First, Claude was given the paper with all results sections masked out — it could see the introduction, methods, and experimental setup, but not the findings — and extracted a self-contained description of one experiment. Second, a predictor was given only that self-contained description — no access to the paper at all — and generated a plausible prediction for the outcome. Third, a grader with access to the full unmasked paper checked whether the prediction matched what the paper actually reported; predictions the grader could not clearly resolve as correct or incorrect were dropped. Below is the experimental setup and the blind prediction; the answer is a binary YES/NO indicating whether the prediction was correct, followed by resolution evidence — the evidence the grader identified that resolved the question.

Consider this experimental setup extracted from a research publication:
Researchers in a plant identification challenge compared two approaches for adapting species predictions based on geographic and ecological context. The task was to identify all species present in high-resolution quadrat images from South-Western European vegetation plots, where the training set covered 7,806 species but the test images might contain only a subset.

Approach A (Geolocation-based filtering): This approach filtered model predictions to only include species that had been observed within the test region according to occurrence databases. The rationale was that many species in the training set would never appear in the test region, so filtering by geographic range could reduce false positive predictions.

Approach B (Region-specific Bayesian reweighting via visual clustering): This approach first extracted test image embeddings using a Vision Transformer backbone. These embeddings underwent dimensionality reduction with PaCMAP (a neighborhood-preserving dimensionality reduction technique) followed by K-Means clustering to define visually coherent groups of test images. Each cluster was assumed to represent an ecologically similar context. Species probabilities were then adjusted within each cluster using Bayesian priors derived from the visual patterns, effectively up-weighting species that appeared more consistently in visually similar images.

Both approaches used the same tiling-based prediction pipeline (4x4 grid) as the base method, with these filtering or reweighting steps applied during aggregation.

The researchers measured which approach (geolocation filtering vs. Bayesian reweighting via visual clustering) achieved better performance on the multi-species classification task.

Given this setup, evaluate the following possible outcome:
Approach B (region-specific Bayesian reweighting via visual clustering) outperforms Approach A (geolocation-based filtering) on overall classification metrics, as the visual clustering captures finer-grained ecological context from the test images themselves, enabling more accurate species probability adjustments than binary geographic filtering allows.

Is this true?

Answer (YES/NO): YES